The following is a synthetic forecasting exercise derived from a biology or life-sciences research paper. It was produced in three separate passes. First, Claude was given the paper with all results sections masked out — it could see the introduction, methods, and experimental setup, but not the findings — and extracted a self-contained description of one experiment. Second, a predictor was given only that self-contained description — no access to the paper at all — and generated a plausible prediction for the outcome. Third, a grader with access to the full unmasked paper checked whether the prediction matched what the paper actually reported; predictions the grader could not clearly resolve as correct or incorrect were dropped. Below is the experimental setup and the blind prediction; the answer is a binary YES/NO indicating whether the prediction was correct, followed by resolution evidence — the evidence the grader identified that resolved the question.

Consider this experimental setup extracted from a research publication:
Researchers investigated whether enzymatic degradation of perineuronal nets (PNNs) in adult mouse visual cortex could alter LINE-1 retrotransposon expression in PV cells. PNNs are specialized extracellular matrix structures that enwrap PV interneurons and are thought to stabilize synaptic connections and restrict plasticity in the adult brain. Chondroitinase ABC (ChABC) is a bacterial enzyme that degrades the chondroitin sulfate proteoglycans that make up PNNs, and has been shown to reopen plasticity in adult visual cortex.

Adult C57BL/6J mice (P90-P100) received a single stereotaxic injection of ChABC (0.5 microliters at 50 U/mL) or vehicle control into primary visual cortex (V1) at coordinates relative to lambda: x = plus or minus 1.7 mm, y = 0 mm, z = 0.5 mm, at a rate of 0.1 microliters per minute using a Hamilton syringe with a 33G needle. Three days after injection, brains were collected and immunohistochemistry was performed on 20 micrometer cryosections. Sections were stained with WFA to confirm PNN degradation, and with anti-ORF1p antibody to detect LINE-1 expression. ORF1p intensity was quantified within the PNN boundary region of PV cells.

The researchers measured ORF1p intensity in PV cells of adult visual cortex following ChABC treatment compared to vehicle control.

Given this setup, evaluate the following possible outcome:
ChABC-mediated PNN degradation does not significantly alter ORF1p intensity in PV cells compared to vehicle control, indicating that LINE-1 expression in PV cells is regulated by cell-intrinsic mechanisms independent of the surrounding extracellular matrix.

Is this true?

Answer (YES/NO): YES